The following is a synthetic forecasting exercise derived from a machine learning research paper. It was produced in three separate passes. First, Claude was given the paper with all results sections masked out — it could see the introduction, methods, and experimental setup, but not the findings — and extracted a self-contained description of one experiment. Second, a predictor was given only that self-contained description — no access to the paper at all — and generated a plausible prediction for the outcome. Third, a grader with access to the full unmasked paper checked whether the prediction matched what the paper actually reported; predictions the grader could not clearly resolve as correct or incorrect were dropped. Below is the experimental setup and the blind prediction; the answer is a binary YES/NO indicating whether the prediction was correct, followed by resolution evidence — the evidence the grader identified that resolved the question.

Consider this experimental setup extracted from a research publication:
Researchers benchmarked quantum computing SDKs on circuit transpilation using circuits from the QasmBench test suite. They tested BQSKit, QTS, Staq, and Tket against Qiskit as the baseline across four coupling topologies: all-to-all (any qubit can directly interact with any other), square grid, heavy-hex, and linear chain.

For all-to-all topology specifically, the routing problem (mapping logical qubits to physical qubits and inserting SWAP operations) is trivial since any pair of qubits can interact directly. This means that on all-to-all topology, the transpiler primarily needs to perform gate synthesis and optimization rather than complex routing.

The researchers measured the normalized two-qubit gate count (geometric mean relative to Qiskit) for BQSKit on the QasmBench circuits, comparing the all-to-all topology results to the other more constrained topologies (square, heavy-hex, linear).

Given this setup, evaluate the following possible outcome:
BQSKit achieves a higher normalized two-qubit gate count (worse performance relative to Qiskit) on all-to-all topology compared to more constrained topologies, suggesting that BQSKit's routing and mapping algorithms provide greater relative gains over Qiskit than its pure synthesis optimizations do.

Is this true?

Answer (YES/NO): NO